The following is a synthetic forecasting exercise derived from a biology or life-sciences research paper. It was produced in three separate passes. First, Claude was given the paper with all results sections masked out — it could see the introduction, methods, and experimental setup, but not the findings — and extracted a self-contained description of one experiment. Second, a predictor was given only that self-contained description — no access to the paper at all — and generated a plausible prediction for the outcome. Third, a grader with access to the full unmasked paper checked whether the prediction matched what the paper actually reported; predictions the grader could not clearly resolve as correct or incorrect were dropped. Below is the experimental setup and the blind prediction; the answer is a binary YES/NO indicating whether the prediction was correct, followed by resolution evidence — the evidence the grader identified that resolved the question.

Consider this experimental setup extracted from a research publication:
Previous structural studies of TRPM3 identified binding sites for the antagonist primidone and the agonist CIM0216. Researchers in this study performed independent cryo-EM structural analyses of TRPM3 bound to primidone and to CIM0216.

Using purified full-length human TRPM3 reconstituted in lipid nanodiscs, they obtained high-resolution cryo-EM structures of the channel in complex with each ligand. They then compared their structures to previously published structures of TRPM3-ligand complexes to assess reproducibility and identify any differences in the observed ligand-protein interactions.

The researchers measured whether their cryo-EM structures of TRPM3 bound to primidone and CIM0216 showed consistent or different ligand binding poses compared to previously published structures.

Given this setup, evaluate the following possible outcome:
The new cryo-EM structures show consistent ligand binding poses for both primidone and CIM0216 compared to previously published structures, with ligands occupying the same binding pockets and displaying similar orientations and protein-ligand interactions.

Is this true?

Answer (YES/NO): NO